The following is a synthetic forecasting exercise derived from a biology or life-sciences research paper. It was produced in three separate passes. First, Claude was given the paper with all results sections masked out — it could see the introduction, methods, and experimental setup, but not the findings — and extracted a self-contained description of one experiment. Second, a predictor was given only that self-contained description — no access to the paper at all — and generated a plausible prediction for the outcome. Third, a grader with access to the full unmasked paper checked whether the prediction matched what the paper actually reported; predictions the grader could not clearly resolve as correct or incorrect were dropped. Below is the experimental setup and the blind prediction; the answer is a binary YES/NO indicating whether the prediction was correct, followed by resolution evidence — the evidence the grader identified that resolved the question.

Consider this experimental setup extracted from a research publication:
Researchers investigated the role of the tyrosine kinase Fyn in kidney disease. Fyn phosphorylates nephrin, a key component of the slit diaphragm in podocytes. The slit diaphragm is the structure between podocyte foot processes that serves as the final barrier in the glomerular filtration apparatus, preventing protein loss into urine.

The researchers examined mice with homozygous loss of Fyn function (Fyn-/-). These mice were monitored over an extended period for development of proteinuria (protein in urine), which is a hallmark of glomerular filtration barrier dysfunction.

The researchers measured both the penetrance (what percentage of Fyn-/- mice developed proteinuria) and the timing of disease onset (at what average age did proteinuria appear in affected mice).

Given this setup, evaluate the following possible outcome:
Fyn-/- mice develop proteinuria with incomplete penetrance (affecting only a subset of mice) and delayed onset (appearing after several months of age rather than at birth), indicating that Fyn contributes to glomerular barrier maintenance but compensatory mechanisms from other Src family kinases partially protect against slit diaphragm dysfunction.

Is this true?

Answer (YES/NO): YES